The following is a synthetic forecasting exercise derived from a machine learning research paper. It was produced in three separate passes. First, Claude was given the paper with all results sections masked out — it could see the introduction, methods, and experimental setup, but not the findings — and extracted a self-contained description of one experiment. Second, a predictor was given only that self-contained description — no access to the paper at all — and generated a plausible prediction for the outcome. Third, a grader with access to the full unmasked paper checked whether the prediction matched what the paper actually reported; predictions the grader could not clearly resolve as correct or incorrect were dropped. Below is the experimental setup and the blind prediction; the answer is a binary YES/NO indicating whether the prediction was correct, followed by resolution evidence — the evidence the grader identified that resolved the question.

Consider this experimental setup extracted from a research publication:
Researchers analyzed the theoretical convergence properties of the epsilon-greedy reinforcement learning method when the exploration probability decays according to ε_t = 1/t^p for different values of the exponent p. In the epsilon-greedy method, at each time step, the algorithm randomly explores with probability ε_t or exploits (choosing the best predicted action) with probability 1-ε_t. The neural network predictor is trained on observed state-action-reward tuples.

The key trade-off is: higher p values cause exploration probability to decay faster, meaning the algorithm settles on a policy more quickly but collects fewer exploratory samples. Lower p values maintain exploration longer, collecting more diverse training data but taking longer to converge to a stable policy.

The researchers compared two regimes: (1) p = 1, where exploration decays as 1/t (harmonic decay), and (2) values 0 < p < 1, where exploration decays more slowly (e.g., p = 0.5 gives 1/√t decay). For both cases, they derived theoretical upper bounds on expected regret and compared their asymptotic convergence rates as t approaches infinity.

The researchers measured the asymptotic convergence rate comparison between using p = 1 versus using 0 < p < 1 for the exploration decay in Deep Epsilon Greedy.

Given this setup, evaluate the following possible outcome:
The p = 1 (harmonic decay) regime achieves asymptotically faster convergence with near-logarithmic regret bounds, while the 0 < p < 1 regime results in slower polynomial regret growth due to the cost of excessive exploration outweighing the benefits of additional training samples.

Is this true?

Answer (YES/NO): NO